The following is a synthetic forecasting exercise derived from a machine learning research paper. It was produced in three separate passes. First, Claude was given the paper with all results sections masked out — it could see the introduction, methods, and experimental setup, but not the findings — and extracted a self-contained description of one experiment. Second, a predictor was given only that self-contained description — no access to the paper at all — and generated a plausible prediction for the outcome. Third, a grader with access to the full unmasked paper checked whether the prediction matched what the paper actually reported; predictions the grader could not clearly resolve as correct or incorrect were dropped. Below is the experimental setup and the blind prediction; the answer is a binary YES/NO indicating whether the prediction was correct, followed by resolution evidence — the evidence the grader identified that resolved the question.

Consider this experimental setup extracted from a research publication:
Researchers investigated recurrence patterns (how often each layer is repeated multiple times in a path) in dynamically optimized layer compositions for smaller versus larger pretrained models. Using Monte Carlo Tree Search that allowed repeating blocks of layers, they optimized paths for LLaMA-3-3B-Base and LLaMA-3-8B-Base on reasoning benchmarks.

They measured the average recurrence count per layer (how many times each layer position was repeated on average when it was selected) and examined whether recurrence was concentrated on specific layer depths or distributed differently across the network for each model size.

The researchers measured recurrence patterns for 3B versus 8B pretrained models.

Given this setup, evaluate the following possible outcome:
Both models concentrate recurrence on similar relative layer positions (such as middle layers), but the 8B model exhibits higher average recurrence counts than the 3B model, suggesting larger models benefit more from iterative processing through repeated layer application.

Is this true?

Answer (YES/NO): NO